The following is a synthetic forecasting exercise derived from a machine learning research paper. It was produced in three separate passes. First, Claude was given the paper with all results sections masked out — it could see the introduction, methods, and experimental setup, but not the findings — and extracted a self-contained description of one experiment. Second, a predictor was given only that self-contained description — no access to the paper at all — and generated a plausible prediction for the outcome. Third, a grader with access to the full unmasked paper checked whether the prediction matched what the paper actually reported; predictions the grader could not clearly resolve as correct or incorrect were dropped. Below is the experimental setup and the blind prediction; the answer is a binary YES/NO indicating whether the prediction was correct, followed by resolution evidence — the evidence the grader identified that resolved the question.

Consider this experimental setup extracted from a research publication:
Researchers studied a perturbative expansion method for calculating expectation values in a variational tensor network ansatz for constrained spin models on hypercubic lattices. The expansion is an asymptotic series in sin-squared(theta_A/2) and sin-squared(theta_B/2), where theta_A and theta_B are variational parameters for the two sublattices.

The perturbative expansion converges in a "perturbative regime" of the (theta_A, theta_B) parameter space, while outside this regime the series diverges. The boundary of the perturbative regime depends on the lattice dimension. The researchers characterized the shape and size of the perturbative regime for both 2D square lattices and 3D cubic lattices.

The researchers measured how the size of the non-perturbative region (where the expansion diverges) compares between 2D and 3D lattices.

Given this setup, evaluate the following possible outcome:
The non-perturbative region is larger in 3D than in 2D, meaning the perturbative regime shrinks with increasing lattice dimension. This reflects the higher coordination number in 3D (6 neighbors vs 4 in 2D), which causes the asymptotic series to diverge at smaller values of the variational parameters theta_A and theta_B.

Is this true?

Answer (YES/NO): YES